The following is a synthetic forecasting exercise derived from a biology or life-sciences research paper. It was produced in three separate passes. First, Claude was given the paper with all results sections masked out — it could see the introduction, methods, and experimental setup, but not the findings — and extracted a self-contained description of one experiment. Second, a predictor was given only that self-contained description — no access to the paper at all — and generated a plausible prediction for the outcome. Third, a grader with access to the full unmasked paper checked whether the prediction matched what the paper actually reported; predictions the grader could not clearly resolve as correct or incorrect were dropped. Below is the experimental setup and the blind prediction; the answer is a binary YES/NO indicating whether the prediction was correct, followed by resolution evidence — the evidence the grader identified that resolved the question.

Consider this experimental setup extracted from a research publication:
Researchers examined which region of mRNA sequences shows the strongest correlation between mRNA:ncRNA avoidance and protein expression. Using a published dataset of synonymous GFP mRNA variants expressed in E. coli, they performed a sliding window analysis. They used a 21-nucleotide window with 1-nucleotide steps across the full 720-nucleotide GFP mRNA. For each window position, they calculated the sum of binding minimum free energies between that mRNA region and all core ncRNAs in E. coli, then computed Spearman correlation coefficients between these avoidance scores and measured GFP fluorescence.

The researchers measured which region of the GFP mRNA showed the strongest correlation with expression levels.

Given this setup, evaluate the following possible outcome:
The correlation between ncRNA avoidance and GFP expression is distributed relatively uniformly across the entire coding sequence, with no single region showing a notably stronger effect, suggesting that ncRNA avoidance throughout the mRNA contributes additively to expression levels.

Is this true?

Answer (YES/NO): NO